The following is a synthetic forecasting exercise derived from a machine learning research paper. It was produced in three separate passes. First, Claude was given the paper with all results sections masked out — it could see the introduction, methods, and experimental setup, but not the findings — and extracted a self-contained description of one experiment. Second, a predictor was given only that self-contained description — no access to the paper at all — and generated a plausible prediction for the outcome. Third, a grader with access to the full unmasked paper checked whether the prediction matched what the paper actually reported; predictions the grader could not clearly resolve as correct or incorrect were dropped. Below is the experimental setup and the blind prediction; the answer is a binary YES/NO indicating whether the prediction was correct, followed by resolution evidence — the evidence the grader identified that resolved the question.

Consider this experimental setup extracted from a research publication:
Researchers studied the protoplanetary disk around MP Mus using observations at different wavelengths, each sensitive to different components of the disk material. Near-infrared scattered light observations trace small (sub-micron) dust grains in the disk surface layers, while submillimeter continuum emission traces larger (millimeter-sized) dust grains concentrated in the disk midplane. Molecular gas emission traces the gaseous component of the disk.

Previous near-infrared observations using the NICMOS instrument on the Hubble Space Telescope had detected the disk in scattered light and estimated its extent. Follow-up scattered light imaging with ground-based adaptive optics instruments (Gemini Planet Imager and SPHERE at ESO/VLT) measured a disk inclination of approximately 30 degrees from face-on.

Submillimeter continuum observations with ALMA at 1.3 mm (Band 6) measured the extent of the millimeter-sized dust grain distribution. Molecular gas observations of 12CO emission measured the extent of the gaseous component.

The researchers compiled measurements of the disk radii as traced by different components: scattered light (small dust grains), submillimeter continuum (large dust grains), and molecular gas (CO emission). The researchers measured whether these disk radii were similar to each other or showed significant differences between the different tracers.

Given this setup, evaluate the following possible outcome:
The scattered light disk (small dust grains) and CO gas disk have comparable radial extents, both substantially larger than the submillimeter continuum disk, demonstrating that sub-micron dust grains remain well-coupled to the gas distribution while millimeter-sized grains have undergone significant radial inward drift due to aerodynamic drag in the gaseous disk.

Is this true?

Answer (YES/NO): NO